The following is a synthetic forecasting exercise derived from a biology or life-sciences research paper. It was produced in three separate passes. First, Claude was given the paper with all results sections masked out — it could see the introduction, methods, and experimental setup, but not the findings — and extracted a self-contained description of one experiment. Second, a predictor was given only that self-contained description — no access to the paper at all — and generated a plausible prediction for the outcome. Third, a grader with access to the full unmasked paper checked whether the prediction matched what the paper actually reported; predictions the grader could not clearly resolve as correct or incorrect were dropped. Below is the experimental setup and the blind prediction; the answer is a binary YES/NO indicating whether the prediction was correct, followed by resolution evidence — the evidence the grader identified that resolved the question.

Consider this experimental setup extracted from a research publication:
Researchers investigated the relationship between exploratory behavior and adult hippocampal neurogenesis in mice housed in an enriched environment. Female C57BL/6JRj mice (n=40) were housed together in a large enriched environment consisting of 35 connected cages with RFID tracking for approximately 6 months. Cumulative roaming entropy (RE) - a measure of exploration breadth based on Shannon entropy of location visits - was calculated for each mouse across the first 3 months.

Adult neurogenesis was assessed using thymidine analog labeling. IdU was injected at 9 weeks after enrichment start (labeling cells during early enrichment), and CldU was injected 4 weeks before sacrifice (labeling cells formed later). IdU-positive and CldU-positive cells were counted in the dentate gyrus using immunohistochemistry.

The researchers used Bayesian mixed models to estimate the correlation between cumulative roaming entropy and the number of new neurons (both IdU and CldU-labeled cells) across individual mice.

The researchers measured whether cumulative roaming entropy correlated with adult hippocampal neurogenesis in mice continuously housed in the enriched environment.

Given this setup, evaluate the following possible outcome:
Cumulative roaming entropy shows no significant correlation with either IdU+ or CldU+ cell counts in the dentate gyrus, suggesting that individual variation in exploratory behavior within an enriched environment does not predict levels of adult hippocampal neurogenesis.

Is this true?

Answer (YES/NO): NO